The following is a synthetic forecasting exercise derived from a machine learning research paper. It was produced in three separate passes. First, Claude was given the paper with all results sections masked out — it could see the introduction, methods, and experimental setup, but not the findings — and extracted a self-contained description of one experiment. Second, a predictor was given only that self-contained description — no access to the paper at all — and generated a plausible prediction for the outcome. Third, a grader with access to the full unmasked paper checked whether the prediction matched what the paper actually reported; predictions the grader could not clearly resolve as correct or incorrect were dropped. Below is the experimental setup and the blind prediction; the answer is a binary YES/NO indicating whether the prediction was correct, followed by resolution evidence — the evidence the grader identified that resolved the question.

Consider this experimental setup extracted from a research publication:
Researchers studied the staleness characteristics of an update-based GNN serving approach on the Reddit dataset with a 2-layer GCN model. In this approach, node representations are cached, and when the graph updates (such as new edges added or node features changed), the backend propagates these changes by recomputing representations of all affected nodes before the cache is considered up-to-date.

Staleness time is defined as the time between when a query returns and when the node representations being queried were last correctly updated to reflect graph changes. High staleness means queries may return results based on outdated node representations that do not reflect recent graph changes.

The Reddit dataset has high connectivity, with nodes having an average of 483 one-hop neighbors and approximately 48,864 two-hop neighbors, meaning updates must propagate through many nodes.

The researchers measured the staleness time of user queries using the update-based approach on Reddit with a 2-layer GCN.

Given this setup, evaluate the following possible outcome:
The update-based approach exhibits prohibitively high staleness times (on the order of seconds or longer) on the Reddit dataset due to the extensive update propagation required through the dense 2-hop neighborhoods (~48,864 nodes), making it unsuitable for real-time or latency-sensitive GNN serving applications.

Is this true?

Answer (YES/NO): YES